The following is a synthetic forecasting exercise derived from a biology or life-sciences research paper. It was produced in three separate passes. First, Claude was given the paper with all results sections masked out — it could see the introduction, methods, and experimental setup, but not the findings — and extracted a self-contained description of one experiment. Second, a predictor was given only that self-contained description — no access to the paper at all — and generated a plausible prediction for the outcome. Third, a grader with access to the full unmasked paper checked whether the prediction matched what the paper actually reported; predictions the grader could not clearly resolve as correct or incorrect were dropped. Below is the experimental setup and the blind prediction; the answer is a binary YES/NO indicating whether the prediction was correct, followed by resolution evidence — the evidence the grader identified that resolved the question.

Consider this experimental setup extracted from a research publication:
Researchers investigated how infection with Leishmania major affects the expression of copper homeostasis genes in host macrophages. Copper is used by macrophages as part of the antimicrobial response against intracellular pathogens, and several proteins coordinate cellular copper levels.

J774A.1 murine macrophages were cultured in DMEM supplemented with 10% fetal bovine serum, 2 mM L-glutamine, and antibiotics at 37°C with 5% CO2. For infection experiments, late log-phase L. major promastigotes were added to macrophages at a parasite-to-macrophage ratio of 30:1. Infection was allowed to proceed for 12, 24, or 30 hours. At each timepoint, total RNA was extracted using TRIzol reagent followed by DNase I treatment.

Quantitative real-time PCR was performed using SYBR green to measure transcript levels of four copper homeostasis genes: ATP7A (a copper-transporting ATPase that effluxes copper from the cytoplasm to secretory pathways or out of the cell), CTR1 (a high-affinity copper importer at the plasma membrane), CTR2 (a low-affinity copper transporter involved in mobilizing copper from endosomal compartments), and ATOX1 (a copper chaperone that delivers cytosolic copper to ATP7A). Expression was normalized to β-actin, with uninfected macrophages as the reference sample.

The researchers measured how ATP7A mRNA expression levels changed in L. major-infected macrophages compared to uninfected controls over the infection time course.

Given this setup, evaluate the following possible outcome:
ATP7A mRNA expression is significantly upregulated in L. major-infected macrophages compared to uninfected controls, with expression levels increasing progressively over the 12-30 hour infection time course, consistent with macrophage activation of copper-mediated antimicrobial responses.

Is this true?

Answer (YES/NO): NO